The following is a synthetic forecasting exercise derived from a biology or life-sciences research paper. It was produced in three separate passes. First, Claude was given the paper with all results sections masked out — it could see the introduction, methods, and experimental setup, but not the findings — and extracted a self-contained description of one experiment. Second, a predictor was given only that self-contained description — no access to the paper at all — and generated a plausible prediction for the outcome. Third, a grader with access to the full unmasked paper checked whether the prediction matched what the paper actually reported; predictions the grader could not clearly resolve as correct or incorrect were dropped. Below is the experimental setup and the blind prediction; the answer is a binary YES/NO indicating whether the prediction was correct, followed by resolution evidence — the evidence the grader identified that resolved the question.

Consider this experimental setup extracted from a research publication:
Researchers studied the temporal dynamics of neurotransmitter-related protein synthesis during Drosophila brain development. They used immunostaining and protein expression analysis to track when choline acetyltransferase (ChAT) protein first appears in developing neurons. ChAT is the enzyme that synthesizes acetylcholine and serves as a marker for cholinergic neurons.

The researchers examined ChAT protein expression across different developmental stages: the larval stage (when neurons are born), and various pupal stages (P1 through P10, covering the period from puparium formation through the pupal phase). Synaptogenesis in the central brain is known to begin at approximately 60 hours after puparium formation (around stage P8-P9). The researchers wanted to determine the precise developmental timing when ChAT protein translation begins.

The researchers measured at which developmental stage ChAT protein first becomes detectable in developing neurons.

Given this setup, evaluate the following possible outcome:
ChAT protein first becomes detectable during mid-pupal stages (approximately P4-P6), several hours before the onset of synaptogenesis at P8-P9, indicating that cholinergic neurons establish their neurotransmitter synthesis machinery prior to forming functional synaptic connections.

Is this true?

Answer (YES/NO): NO